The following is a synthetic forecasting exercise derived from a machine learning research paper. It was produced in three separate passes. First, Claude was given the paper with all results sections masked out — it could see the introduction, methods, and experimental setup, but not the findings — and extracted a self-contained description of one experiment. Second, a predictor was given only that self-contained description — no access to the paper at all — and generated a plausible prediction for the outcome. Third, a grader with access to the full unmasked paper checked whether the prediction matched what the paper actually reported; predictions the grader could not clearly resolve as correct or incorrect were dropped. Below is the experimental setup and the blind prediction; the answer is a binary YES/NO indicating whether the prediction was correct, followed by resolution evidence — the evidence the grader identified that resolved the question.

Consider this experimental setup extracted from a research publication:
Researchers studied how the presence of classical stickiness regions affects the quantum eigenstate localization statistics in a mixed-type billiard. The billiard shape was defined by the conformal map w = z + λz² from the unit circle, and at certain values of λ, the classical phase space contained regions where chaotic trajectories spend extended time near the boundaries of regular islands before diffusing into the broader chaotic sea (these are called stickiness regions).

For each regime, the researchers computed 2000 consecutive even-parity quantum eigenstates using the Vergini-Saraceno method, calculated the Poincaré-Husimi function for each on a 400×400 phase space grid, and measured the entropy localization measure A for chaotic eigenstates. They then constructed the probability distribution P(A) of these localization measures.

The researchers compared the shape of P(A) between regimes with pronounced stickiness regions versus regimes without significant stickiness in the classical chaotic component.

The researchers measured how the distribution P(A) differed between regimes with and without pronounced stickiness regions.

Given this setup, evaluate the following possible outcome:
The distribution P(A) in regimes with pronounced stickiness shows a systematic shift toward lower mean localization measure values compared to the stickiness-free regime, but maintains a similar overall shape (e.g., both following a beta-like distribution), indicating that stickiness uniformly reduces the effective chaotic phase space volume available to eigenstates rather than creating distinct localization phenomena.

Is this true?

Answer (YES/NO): NO